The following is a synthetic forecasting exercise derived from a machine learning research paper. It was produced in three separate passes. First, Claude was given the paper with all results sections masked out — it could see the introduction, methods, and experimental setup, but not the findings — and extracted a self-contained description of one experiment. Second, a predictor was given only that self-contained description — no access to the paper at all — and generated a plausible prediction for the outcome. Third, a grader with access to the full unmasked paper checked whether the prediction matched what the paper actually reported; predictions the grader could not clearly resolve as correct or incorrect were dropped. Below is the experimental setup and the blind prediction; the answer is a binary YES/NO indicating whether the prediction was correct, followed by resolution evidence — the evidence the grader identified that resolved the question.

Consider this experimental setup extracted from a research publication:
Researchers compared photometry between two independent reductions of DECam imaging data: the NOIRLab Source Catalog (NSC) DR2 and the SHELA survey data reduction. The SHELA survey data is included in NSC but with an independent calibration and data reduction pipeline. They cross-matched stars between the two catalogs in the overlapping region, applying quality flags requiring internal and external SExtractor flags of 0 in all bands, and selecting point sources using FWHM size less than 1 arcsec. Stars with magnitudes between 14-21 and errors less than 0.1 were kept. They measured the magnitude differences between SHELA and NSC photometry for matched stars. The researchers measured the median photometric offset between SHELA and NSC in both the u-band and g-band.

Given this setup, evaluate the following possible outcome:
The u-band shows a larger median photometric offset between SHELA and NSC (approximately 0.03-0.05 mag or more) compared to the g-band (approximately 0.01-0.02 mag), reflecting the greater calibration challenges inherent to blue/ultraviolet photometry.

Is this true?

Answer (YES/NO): NO